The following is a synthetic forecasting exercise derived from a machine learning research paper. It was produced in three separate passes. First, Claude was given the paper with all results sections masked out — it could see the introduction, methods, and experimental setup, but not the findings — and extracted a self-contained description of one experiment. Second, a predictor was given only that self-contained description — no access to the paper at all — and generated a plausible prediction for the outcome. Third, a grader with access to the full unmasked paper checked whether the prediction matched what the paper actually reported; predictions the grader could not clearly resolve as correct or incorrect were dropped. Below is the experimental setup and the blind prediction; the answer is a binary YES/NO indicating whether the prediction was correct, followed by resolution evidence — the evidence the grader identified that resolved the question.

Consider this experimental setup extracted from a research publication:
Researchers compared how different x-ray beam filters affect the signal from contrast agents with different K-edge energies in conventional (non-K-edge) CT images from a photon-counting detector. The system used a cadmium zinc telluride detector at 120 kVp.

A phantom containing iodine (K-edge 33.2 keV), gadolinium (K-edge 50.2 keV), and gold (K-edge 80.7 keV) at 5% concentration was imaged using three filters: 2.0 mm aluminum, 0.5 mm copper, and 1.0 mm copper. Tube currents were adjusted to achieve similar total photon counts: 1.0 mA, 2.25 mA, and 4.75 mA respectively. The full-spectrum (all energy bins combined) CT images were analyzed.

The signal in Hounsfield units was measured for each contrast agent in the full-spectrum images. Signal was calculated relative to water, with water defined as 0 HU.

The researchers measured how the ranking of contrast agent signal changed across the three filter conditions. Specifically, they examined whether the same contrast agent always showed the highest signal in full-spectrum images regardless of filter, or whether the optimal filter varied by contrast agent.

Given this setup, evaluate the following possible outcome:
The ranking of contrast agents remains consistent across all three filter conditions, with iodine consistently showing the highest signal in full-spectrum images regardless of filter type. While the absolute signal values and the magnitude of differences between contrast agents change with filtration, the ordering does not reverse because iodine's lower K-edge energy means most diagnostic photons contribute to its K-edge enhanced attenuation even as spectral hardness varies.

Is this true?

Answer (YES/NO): NO